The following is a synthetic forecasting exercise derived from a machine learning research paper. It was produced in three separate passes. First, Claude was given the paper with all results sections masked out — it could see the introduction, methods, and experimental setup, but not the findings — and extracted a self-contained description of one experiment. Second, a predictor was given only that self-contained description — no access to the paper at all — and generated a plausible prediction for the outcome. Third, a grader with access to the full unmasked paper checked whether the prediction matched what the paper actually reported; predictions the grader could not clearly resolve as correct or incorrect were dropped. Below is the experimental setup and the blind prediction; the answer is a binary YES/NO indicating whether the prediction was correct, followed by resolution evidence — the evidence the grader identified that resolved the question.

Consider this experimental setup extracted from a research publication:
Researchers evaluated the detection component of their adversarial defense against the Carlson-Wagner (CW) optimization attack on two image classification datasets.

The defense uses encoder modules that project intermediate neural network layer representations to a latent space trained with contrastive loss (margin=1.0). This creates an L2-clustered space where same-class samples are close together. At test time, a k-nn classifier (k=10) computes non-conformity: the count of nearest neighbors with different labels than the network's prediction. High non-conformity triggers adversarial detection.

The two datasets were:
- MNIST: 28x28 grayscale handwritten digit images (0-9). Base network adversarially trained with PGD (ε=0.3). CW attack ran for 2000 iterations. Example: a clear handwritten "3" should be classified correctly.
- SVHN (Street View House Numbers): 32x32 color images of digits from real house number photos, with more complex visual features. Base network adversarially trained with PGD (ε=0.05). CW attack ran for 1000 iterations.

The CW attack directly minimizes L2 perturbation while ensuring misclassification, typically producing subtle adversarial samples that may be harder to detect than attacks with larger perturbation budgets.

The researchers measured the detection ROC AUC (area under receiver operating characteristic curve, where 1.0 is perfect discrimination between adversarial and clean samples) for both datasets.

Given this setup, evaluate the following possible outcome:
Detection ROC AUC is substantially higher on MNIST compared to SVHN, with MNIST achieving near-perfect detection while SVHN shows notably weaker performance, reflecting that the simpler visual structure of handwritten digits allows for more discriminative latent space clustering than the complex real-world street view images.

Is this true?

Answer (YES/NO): NO